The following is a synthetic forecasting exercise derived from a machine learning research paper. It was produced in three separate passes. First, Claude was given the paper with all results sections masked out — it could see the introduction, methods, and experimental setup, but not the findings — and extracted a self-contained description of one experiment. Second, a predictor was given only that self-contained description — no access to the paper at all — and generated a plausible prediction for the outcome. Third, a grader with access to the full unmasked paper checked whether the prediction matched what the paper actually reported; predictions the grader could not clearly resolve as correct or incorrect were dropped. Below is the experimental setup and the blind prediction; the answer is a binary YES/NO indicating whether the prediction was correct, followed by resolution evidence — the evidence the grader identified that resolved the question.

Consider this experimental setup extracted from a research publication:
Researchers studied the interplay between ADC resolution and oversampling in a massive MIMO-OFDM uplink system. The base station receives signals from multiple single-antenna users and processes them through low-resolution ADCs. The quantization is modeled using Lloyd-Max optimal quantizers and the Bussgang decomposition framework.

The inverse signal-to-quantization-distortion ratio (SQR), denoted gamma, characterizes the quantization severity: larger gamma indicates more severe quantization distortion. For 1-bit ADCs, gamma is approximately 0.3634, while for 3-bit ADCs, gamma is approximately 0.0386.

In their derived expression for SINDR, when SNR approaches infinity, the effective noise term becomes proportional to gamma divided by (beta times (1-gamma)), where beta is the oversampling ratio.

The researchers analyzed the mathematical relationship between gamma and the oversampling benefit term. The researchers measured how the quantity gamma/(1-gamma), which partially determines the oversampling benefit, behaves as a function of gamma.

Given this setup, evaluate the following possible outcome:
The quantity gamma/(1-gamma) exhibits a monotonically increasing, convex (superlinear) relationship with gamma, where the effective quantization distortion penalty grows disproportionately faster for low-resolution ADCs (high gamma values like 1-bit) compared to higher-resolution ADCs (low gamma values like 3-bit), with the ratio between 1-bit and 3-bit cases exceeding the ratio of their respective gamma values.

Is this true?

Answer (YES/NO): NO